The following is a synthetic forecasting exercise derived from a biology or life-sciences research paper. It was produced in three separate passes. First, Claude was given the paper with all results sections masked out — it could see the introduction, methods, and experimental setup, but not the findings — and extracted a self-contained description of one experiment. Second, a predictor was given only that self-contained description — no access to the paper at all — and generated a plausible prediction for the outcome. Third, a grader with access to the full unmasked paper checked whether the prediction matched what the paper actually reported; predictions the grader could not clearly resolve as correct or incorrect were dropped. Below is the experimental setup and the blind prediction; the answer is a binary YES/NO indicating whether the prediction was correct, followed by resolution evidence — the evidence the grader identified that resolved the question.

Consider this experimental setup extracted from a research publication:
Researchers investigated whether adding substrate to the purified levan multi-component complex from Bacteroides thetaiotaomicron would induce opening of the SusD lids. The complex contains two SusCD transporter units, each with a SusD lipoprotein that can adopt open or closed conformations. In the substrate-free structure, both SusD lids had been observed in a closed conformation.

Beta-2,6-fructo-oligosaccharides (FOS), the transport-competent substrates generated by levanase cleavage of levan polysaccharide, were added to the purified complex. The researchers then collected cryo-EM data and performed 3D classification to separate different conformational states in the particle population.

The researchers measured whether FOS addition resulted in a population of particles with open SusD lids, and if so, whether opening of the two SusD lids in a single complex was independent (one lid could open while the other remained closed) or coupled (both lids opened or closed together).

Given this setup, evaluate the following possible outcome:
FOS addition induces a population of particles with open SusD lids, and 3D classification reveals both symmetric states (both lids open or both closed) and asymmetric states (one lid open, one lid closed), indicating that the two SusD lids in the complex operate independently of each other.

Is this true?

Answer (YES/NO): NO